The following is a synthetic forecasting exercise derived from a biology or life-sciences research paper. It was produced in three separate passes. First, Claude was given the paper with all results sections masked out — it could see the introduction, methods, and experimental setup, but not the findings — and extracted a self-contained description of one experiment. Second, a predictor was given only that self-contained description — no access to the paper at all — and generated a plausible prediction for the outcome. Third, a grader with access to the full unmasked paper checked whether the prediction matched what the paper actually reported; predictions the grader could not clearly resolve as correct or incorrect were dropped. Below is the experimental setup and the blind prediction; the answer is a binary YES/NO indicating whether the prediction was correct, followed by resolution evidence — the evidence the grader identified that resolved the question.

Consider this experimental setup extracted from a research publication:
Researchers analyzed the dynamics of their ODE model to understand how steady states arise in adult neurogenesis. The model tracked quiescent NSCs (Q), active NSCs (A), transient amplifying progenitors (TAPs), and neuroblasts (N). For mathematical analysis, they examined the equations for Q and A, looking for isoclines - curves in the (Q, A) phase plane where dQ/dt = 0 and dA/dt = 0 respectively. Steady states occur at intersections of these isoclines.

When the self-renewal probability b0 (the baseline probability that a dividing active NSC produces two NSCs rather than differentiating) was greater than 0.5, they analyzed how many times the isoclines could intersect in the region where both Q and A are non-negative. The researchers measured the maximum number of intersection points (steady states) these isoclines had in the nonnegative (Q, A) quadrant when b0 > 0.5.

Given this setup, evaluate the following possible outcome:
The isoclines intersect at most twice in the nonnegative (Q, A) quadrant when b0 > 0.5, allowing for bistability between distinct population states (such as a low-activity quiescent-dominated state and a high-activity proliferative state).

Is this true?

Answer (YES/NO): NO